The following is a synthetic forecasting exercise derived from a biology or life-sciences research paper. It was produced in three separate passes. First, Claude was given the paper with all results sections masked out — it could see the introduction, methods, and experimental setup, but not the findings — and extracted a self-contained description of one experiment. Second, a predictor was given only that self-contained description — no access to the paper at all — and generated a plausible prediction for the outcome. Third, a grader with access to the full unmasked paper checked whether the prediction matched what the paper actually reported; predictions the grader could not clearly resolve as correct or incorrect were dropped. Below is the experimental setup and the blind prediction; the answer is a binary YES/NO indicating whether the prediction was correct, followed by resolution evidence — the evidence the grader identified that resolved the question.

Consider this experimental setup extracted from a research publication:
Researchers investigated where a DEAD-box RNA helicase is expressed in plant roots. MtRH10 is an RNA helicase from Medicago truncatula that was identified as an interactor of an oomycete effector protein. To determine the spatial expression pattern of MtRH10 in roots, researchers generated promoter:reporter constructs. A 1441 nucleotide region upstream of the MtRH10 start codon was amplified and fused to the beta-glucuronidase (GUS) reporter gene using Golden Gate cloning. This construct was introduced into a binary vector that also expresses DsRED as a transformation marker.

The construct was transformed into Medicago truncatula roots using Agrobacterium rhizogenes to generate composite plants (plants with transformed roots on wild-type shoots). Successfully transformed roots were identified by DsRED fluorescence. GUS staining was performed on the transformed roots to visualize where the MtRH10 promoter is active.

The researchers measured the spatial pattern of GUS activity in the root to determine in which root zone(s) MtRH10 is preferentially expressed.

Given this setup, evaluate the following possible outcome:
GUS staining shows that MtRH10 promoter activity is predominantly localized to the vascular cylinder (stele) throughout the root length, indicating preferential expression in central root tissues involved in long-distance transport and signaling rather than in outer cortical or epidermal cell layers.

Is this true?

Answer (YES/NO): NO